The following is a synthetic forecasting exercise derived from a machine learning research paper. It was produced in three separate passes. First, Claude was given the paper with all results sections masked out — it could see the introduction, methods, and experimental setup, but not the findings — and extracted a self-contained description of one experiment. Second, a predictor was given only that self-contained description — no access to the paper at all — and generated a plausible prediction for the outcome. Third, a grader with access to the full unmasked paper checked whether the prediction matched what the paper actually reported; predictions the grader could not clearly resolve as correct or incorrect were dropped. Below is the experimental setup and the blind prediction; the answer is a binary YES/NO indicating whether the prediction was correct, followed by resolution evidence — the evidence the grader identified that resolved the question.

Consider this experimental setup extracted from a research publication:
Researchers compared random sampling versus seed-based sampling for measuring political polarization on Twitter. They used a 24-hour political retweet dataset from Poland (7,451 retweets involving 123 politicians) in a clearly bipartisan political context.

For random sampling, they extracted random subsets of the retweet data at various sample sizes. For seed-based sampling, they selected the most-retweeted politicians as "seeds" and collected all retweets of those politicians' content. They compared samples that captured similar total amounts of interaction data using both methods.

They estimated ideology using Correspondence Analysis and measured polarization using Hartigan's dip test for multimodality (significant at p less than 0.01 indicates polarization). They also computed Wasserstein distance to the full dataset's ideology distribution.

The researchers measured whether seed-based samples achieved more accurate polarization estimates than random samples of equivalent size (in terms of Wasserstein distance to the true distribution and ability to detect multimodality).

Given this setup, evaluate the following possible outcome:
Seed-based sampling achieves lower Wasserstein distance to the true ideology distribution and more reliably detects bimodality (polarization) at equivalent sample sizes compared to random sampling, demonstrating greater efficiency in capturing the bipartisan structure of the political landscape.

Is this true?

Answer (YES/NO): NO